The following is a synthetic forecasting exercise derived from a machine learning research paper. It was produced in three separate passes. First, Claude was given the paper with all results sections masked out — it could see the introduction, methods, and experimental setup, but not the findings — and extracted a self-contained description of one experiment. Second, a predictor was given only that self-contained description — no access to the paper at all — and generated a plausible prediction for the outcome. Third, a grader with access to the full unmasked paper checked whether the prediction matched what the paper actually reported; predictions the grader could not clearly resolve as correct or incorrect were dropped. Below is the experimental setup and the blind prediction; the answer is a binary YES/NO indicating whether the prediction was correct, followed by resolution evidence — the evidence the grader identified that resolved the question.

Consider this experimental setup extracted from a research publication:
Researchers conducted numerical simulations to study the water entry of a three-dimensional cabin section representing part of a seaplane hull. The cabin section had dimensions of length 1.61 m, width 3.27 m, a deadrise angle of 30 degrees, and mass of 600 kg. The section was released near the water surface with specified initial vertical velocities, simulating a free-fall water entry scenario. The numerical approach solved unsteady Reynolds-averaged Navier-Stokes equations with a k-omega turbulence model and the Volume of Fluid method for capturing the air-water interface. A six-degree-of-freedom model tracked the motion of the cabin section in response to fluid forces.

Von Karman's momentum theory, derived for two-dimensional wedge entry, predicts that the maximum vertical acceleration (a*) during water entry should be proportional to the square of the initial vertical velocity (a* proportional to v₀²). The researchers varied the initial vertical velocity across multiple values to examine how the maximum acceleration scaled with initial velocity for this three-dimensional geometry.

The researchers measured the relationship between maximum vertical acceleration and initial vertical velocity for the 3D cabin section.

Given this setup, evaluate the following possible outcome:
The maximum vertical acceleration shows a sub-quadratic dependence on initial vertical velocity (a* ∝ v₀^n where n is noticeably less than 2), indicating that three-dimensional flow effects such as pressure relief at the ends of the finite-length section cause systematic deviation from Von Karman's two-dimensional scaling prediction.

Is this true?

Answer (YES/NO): NO